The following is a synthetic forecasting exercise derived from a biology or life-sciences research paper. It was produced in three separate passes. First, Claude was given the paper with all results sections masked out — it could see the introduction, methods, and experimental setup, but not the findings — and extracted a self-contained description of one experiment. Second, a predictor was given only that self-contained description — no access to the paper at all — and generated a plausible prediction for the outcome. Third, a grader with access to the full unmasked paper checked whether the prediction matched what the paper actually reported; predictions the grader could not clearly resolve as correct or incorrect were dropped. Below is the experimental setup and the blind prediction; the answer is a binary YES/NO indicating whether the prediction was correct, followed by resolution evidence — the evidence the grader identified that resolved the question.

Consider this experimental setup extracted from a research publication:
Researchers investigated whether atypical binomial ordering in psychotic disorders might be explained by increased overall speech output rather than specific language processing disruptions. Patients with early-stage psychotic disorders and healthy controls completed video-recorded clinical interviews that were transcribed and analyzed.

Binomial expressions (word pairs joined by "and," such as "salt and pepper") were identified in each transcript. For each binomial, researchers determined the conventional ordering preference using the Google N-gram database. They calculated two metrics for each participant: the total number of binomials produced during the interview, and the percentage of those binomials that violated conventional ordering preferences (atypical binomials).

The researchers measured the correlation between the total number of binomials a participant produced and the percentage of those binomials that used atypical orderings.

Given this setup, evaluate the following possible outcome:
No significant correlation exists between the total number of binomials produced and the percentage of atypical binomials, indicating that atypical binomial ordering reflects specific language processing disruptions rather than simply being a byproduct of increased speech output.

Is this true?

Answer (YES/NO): YES